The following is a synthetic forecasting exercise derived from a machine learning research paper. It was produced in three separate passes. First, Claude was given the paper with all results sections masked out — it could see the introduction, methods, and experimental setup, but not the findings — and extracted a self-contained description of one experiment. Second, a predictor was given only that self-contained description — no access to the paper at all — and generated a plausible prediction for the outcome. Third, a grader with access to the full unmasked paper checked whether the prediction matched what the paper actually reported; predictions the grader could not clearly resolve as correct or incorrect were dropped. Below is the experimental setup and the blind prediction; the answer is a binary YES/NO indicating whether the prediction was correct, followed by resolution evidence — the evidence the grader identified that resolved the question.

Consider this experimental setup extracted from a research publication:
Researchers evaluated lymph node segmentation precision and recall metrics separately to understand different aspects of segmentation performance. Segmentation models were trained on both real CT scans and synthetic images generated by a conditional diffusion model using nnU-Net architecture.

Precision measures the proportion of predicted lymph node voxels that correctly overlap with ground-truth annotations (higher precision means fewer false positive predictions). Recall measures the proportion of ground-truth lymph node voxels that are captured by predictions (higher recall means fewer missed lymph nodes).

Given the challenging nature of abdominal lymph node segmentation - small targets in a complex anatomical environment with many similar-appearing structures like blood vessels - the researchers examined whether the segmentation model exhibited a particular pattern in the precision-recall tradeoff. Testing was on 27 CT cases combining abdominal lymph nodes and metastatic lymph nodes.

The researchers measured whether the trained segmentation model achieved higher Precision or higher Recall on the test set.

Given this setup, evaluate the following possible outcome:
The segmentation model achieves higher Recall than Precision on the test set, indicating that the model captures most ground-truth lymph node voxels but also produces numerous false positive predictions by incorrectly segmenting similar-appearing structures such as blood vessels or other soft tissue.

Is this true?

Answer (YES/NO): NO